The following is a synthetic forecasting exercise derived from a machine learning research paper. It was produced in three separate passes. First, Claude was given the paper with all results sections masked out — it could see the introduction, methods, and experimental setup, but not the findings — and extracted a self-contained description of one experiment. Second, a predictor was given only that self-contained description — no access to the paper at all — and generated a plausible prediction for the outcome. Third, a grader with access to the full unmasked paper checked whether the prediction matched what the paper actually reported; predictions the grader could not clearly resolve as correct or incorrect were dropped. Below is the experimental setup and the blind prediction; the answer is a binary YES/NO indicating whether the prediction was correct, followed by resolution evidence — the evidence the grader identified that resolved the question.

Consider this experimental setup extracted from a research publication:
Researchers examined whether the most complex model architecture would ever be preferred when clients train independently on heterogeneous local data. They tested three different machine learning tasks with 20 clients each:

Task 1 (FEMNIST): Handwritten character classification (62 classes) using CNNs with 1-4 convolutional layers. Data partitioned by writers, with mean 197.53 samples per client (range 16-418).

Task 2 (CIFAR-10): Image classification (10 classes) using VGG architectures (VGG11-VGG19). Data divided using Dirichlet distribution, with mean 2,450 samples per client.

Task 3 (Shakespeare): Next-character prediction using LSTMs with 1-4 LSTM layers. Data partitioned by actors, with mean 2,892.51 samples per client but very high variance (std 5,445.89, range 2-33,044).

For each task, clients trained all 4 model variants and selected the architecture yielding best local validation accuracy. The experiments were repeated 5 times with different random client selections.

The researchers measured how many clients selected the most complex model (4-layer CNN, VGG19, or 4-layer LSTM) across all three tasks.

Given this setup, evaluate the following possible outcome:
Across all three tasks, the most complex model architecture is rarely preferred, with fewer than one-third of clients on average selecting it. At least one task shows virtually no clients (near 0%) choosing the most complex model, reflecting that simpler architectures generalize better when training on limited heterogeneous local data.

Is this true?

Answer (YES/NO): NO